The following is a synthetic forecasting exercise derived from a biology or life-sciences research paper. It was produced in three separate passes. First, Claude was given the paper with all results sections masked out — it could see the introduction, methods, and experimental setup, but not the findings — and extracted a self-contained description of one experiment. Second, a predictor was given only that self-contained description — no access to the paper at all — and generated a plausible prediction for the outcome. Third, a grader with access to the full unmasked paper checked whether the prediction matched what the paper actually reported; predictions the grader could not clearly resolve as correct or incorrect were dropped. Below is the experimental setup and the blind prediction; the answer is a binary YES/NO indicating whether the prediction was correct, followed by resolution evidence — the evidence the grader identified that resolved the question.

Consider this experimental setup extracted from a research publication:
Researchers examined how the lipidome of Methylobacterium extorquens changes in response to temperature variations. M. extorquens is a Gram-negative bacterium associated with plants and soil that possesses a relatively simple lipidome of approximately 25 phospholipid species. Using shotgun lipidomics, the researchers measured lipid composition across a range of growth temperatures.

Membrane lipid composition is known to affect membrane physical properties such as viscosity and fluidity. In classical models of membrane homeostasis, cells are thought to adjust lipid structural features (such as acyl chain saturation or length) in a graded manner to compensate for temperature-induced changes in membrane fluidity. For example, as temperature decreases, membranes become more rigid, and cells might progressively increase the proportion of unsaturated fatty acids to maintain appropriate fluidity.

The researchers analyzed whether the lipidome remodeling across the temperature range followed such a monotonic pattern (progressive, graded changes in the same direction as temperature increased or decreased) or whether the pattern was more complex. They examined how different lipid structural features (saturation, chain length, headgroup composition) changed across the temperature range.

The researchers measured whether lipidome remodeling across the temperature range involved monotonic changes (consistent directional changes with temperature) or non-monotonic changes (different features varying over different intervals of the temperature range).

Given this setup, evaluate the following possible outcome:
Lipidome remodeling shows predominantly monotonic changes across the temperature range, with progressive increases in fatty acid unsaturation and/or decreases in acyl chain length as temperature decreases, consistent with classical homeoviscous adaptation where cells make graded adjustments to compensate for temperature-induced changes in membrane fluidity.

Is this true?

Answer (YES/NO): NO